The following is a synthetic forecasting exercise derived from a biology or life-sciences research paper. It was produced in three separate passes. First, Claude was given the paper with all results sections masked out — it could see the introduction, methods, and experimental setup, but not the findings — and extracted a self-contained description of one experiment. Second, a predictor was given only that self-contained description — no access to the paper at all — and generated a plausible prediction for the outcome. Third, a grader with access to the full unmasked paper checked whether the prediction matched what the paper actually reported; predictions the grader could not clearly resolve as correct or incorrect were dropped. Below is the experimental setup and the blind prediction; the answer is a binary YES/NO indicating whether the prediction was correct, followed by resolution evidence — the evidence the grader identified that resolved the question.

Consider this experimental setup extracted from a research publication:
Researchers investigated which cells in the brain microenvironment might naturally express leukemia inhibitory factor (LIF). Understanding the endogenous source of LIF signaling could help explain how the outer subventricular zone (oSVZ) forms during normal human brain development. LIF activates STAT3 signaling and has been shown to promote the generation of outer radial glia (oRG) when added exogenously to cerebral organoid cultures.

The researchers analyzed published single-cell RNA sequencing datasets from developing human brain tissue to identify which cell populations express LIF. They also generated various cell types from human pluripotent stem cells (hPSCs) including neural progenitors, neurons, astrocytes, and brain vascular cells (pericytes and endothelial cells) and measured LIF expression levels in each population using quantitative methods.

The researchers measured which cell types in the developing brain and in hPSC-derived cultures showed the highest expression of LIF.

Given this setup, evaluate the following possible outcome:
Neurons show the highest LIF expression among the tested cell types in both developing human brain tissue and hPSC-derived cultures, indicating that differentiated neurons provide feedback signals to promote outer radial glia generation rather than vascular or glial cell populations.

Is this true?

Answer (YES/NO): NO